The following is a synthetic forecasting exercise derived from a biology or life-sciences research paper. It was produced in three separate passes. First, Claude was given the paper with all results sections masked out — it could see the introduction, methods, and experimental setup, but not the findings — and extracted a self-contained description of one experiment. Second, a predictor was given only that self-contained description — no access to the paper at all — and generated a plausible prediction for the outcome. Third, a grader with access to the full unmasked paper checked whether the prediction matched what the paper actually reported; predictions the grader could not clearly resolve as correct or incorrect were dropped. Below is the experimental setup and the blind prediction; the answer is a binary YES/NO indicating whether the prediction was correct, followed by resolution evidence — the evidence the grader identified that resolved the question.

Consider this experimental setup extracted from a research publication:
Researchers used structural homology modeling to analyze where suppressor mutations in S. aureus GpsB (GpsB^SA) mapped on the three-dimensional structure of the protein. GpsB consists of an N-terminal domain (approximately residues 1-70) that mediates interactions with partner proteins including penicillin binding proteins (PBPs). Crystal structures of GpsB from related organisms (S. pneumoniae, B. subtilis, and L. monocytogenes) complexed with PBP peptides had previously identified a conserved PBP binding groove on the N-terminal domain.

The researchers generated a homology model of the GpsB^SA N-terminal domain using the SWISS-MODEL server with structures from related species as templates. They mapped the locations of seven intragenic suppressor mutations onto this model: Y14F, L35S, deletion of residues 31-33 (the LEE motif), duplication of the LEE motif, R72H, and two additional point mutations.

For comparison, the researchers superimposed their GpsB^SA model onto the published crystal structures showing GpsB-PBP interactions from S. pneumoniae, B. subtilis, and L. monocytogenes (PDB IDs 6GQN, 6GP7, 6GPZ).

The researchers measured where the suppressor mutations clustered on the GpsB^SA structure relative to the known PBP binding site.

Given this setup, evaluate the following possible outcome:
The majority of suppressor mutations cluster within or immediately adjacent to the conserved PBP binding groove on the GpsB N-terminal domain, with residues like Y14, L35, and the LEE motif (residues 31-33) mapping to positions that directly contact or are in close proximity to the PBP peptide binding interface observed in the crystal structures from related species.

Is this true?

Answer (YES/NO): NO